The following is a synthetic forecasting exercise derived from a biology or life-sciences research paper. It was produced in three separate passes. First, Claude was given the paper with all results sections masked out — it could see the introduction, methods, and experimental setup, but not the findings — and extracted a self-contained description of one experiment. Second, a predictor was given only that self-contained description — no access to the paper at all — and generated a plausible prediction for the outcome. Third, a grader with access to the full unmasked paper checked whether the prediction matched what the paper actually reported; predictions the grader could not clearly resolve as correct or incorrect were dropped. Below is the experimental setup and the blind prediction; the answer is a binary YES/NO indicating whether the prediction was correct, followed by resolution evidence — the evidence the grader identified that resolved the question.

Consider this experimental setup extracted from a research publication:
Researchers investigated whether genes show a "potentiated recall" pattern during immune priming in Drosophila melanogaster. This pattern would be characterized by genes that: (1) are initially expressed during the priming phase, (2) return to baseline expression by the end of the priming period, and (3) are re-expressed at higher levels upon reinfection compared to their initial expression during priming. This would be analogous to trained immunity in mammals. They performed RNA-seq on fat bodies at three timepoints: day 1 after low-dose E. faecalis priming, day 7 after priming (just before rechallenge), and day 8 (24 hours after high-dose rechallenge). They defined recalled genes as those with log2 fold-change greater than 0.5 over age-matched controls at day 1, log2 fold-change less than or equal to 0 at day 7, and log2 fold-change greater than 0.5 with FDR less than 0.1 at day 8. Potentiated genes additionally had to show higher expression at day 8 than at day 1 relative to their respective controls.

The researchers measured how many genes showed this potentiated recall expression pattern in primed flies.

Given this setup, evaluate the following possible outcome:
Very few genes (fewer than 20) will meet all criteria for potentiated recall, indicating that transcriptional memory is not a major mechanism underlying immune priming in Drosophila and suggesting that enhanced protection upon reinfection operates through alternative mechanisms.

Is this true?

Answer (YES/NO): YES